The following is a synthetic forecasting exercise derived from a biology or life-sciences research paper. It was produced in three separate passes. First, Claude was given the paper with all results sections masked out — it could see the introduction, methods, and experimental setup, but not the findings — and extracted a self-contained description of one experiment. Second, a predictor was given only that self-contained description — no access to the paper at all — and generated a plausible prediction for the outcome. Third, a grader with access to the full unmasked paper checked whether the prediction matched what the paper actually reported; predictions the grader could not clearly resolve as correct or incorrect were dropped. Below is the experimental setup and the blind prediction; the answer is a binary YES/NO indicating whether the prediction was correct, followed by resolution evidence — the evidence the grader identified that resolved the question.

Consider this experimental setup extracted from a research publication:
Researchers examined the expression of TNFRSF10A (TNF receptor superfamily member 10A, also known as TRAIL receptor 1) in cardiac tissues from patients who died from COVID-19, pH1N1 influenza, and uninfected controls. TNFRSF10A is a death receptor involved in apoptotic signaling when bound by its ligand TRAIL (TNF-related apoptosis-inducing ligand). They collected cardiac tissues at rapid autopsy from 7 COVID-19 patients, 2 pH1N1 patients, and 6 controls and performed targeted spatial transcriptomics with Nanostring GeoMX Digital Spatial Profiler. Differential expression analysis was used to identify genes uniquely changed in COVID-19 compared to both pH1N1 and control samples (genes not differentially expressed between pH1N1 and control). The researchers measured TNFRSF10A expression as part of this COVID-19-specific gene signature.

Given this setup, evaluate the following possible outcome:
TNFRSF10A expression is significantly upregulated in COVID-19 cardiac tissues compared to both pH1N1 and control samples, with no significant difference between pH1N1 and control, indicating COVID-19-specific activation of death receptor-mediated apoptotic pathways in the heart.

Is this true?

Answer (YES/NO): YES